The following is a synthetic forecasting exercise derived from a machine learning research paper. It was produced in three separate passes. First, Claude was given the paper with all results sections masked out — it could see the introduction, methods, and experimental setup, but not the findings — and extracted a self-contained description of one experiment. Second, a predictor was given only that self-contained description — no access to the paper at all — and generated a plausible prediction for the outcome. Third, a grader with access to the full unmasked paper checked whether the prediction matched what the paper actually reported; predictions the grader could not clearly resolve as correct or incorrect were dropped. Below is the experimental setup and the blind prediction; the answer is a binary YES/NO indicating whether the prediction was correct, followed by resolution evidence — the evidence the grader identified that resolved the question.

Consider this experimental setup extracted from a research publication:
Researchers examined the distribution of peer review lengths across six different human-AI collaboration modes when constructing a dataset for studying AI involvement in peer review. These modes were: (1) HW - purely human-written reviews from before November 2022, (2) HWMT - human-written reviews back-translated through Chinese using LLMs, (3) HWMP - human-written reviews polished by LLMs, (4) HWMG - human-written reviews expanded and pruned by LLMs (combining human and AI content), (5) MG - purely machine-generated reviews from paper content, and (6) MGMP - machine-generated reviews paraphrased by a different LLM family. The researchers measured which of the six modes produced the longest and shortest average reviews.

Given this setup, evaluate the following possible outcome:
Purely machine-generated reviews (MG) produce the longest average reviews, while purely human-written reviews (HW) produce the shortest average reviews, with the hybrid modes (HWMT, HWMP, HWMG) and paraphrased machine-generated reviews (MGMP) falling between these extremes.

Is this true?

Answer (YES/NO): NO